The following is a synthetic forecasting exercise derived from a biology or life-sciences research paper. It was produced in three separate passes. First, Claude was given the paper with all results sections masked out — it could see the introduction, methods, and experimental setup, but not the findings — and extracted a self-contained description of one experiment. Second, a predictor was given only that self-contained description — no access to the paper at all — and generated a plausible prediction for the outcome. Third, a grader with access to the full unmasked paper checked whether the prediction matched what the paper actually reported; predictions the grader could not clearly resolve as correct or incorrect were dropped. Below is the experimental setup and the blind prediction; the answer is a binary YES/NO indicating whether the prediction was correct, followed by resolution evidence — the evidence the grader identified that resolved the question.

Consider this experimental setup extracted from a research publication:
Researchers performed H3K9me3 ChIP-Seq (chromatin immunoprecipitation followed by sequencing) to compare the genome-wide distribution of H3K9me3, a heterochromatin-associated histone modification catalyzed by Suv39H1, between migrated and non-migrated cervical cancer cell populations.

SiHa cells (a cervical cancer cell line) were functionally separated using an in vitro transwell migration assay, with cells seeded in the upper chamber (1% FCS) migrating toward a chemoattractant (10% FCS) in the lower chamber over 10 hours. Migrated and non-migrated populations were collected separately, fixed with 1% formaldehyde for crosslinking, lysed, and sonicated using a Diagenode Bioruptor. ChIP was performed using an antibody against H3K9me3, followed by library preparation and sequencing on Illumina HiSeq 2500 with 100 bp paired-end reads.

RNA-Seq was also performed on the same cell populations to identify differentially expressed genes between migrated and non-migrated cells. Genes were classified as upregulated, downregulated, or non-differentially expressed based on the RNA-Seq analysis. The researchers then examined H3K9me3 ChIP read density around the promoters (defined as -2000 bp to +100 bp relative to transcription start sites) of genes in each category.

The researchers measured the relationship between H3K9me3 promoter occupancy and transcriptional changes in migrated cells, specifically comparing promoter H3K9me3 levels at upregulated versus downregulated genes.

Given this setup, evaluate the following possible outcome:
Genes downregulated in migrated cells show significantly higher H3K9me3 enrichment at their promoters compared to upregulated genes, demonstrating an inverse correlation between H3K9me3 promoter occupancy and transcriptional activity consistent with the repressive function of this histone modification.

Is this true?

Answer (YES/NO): NO